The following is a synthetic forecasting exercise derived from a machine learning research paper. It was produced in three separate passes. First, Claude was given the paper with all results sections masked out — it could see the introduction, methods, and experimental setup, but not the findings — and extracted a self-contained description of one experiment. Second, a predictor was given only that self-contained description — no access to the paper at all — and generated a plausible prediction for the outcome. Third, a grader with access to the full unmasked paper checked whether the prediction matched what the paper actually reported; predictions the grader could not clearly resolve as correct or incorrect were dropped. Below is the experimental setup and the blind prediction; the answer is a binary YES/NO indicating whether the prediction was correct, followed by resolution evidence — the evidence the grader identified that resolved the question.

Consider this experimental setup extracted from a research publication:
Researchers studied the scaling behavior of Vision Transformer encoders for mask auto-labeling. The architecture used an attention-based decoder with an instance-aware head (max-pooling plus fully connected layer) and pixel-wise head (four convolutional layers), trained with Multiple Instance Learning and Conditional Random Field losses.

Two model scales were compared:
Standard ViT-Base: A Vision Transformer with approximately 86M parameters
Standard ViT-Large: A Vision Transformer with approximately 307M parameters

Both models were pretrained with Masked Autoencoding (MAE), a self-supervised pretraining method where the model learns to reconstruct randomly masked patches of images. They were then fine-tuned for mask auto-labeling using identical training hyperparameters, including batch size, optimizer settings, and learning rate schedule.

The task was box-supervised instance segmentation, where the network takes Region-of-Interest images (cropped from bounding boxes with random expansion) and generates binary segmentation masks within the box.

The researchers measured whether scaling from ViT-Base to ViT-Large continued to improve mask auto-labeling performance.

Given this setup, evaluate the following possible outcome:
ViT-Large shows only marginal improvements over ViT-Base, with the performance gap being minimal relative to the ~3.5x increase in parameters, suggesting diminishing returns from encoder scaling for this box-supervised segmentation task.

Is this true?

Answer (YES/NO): NO